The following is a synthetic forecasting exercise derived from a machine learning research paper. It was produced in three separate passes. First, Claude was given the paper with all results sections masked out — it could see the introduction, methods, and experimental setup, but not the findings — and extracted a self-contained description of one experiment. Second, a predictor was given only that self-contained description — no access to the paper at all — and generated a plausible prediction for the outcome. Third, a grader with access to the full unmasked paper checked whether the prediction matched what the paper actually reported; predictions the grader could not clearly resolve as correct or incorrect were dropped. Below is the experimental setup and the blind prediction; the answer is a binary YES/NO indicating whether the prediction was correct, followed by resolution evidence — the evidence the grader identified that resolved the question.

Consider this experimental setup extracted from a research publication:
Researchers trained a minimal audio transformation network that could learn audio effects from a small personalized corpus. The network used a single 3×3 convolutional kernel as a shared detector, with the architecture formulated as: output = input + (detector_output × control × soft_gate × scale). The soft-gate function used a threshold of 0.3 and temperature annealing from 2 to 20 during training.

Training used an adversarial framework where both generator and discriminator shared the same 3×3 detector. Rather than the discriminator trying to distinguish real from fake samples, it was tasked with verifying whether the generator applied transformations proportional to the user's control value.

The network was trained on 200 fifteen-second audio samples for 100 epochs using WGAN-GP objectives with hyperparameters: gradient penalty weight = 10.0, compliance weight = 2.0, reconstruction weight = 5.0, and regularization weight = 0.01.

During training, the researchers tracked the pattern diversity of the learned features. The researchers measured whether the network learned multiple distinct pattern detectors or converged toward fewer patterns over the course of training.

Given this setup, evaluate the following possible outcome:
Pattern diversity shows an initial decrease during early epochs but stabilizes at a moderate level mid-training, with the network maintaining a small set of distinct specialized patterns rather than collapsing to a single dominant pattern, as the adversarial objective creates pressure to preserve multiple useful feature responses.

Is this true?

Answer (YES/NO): NO